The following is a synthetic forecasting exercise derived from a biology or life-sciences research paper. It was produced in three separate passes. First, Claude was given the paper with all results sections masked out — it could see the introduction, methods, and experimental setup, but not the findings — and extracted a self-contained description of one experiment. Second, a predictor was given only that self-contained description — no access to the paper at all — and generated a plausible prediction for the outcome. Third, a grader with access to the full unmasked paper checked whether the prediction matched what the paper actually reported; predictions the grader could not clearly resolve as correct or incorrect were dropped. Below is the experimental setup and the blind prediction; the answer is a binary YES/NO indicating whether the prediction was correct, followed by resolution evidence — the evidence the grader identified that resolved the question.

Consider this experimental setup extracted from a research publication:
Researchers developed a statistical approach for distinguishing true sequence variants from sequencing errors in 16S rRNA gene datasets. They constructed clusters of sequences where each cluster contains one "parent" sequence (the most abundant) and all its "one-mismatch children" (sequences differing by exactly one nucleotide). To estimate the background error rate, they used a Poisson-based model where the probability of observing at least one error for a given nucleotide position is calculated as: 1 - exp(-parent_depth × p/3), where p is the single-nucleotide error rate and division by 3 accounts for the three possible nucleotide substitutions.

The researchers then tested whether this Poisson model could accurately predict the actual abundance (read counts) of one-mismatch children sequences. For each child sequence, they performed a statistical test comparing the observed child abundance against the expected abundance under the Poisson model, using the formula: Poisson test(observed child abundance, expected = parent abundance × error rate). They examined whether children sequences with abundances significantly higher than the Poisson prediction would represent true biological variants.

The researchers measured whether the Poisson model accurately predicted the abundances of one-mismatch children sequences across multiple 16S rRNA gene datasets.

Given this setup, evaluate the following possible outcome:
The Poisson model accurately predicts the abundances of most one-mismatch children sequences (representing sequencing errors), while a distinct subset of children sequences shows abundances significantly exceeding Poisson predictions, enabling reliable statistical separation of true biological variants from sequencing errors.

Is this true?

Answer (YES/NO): NO